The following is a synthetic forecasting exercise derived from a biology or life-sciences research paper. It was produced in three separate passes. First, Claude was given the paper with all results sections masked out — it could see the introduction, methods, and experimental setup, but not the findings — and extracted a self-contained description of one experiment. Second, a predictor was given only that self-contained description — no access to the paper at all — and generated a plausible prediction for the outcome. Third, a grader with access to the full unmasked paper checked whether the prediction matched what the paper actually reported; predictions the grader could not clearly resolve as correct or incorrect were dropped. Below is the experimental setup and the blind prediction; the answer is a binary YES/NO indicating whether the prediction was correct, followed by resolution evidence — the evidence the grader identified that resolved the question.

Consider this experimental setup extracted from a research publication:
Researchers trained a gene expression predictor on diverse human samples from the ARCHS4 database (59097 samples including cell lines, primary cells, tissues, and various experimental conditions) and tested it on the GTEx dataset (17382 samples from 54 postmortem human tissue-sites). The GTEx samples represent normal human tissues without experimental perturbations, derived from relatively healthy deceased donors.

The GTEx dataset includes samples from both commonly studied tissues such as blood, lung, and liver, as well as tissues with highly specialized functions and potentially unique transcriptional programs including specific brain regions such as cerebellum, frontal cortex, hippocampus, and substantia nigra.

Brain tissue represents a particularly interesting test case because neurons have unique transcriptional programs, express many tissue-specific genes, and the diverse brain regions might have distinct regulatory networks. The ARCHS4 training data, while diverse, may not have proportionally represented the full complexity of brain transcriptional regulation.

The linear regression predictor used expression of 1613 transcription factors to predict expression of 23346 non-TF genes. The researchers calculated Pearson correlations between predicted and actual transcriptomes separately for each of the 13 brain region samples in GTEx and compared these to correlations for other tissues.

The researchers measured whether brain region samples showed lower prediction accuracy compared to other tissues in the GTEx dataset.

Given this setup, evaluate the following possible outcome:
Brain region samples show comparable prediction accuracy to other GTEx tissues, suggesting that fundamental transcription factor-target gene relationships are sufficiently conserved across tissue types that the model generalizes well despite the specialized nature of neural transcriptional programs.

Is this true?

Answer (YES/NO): YES